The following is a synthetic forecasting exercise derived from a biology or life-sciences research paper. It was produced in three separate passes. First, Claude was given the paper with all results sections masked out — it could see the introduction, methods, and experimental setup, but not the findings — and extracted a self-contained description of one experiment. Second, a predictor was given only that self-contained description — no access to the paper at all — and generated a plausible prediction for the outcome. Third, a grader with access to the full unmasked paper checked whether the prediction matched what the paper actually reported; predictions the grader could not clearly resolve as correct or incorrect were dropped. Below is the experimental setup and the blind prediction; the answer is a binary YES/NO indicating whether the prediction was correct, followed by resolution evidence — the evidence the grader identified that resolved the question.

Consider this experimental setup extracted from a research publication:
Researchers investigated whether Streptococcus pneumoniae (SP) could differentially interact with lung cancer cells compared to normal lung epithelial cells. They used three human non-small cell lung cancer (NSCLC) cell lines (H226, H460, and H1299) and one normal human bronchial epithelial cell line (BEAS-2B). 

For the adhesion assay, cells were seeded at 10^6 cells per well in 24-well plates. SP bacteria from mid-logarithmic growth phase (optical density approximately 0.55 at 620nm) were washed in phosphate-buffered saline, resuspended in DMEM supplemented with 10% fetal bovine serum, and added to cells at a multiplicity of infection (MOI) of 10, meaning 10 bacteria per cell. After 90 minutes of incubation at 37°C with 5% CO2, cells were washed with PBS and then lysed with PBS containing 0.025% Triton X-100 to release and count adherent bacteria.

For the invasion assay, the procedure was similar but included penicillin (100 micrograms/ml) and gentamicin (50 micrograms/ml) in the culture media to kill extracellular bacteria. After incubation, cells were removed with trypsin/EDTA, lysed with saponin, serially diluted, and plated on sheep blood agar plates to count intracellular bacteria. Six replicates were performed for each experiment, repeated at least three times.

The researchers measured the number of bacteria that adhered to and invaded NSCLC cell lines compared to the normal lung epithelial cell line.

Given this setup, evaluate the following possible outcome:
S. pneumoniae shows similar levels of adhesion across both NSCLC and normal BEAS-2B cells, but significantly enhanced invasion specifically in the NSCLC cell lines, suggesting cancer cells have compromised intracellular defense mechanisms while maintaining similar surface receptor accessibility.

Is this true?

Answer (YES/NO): NO